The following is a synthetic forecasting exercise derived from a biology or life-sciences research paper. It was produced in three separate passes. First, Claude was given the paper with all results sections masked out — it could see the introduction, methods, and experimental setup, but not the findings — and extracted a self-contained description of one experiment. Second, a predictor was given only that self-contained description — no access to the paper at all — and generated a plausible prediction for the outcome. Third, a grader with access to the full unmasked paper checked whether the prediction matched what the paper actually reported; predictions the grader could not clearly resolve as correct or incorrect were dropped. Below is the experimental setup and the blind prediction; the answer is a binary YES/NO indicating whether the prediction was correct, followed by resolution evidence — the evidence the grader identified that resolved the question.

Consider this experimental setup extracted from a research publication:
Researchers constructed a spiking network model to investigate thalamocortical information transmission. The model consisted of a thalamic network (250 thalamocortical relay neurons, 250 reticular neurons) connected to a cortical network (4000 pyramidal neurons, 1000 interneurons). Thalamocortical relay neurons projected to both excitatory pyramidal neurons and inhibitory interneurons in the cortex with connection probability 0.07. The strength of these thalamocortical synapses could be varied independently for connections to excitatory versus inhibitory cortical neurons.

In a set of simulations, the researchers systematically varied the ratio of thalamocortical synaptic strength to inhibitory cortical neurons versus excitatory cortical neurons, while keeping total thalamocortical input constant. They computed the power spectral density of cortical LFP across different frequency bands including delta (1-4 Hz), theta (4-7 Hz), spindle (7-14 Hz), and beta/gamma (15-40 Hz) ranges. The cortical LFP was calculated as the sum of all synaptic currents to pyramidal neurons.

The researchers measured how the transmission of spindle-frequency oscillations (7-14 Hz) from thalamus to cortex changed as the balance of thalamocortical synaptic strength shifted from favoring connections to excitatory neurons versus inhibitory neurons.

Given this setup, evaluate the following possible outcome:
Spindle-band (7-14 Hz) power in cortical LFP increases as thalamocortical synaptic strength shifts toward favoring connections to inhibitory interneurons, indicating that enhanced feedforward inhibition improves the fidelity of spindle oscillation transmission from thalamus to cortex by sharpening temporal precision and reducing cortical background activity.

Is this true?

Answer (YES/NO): NO